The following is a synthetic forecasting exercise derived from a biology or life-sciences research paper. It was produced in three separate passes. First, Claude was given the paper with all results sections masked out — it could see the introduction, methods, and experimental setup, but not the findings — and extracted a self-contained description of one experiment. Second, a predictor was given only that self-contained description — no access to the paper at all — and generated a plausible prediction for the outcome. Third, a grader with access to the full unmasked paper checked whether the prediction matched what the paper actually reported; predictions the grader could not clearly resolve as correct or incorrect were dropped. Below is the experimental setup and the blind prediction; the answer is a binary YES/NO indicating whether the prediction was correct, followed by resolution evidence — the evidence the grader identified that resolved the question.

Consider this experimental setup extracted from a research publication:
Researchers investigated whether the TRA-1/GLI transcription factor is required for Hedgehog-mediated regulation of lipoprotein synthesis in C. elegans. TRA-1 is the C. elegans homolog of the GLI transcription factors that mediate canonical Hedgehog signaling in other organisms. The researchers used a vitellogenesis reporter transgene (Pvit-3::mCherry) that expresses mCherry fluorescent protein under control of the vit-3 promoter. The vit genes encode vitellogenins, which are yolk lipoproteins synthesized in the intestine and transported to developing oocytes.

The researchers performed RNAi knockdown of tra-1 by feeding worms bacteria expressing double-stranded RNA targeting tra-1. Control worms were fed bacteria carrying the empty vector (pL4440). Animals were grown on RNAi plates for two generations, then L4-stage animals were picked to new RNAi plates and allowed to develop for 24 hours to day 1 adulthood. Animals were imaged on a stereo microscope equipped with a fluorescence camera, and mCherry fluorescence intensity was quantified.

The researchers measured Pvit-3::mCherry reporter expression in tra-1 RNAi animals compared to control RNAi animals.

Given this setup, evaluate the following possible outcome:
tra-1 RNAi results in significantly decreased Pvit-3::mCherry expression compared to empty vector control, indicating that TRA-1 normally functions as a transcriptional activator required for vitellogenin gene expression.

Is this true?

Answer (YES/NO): NO